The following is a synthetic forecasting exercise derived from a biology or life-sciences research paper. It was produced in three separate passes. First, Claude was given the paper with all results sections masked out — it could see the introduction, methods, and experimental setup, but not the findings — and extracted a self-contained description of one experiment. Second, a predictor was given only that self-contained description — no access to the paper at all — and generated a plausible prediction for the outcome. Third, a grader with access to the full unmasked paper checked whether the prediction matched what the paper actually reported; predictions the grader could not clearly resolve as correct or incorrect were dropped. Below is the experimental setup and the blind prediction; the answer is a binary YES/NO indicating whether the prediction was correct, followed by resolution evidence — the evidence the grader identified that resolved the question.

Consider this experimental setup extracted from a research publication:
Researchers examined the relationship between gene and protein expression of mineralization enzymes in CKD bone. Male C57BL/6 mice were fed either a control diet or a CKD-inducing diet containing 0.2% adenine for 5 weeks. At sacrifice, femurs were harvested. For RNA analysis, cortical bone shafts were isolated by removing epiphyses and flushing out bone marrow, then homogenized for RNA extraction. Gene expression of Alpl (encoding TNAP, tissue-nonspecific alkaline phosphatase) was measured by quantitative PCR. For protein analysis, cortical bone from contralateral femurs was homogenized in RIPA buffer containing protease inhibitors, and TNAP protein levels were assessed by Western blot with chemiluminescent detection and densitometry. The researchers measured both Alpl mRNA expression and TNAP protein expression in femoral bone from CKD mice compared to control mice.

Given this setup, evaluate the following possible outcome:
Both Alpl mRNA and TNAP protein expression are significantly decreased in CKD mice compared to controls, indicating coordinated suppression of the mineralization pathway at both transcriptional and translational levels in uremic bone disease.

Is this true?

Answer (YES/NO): NO